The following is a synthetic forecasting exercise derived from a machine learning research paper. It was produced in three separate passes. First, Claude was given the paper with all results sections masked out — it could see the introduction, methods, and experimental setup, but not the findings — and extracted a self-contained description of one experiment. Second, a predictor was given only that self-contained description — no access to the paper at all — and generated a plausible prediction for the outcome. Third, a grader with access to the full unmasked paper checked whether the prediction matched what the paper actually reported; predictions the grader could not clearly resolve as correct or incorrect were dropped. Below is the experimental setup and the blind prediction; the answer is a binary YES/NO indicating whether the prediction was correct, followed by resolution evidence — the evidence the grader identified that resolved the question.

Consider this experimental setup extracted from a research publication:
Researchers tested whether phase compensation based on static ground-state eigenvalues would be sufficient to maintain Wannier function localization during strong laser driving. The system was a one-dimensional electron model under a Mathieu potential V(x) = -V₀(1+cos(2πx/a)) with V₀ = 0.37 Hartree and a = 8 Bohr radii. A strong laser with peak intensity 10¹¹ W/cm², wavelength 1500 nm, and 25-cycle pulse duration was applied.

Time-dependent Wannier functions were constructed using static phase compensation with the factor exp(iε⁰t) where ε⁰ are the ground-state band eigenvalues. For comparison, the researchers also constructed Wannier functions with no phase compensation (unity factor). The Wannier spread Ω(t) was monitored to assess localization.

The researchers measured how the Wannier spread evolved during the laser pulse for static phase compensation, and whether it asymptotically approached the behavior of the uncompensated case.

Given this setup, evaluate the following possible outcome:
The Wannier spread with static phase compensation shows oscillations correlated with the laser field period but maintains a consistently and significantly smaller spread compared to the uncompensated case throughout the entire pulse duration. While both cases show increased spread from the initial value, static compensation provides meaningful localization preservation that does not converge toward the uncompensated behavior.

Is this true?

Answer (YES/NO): NO